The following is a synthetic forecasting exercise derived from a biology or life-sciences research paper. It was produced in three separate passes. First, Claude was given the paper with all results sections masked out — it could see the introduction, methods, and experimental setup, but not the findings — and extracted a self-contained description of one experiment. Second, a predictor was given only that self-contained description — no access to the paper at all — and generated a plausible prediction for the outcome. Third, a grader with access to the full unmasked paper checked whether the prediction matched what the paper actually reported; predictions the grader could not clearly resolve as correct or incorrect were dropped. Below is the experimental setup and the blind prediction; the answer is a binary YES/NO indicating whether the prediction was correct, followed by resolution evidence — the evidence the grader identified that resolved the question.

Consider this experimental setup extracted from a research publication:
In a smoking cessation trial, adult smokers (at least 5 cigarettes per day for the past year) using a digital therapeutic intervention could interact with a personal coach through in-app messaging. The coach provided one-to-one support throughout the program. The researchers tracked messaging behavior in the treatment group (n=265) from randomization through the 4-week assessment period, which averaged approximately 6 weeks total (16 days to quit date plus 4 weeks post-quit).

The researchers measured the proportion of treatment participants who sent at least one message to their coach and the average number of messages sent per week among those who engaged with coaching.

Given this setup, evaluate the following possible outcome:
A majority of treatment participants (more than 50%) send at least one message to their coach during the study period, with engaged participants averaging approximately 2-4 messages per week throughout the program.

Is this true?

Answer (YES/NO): NO